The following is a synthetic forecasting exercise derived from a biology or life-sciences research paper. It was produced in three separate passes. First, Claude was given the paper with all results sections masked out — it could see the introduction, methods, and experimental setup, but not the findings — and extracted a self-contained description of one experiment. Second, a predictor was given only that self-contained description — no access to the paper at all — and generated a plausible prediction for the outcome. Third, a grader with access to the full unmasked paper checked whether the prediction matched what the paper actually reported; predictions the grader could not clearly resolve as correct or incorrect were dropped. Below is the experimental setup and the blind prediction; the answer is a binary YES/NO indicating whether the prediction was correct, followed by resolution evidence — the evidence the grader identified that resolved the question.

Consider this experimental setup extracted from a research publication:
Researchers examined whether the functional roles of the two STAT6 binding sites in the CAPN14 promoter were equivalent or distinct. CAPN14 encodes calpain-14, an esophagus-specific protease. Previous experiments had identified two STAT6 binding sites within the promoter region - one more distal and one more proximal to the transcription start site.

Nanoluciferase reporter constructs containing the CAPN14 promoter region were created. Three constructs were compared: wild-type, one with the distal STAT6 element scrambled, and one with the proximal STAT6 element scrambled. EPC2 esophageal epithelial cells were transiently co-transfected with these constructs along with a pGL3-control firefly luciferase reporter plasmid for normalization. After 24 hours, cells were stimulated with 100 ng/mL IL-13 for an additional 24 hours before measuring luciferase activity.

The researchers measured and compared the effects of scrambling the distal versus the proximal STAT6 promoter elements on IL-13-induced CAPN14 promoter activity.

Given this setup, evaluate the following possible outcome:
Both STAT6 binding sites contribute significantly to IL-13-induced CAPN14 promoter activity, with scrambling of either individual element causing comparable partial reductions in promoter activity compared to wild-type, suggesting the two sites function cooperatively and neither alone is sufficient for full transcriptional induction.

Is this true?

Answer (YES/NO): NO